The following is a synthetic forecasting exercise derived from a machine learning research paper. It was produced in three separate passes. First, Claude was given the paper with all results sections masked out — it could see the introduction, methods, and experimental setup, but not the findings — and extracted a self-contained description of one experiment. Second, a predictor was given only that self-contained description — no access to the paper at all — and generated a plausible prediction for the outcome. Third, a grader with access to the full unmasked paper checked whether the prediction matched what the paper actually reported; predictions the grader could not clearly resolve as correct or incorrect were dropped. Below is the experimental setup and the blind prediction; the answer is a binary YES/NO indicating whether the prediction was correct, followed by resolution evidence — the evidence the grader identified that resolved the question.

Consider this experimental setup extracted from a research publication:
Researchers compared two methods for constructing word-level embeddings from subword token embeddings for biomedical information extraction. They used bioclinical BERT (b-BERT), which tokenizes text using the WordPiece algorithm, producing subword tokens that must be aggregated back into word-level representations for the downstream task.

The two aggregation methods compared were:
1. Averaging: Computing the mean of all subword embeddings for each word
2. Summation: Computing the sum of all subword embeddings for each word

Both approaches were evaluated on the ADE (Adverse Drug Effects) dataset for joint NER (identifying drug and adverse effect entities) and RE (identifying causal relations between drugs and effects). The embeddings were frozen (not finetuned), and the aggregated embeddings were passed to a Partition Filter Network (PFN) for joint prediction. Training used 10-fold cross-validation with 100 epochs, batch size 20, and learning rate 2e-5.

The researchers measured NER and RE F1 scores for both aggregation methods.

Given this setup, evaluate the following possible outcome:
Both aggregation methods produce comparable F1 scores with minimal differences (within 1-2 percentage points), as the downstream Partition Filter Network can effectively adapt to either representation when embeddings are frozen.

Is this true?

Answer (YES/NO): YES